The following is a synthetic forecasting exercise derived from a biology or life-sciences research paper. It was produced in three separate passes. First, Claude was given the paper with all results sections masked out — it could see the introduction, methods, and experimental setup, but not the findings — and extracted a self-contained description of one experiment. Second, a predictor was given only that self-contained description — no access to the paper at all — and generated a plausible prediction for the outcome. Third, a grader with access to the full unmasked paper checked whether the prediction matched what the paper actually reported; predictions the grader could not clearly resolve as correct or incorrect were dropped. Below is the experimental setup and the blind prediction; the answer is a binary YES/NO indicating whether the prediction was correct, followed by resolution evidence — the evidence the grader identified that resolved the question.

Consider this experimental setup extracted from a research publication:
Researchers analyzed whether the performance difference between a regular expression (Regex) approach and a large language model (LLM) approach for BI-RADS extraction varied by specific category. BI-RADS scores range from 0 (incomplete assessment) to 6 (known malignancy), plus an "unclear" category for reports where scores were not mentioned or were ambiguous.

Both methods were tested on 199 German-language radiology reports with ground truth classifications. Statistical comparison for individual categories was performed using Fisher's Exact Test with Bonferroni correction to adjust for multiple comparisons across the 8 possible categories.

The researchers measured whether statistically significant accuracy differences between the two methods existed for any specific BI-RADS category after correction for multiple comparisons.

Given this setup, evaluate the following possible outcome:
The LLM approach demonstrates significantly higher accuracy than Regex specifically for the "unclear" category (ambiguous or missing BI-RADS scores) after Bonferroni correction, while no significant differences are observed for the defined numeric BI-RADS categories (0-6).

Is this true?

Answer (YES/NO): NO